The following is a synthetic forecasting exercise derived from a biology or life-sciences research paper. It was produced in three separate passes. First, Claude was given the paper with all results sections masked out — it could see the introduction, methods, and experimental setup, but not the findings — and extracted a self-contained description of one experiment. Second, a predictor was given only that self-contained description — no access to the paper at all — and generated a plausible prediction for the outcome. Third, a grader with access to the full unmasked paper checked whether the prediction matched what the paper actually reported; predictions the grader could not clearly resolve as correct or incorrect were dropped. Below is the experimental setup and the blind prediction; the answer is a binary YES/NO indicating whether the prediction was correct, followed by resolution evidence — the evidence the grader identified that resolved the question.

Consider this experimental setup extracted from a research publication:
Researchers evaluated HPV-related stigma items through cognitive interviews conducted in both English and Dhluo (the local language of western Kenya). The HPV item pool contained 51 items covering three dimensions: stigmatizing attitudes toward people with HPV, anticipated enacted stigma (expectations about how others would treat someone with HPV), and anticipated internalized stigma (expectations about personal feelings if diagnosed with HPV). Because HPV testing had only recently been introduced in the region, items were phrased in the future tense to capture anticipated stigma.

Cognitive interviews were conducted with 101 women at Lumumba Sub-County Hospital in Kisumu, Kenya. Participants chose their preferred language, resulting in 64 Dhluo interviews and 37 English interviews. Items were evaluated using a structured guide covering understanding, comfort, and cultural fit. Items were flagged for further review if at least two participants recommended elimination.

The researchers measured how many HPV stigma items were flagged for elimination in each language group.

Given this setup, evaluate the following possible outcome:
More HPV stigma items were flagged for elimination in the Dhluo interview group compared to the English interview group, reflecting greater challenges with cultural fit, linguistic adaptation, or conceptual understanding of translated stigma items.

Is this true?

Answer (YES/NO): YES